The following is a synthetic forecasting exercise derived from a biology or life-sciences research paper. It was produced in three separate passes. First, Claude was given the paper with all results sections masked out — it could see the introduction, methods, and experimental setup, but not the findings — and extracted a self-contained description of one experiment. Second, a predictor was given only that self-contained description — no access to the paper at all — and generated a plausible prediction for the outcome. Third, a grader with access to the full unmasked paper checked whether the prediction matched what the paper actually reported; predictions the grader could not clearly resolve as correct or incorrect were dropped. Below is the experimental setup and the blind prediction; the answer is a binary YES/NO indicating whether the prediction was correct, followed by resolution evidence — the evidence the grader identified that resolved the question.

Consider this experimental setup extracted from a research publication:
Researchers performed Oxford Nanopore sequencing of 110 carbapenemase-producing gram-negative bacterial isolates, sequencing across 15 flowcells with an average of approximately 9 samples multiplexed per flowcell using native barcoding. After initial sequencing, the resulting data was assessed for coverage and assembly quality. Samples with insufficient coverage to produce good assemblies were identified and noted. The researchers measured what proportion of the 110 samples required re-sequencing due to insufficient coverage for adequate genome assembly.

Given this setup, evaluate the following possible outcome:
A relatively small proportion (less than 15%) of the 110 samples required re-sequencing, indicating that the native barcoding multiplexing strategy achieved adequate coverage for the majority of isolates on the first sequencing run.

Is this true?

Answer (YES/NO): NO